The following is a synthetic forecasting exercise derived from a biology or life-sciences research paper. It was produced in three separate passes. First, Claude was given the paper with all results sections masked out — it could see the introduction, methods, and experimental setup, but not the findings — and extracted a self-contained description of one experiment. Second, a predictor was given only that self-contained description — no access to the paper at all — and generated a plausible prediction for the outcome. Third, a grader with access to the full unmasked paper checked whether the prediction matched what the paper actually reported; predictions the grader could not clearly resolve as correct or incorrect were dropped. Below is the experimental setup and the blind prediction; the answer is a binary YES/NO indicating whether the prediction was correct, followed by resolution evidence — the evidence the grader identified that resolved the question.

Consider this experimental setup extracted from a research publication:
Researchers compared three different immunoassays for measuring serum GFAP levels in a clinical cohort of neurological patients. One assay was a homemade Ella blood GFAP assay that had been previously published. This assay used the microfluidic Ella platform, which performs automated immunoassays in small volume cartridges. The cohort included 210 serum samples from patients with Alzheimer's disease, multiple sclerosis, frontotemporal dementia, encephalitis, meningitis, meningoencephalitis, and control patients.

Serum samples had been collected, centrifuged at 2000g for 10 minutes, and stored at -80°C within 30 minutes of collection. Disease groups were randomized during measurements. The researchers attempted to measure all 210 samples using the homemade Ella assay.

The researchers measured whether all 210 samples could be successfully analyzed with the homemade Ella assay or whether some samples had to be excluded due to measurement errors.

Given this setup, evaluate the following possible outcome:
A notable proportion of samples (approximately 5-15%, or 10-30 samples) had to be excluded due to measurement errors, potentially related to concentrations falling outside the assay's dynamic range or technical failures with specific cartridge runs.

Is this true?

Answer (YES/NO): YES